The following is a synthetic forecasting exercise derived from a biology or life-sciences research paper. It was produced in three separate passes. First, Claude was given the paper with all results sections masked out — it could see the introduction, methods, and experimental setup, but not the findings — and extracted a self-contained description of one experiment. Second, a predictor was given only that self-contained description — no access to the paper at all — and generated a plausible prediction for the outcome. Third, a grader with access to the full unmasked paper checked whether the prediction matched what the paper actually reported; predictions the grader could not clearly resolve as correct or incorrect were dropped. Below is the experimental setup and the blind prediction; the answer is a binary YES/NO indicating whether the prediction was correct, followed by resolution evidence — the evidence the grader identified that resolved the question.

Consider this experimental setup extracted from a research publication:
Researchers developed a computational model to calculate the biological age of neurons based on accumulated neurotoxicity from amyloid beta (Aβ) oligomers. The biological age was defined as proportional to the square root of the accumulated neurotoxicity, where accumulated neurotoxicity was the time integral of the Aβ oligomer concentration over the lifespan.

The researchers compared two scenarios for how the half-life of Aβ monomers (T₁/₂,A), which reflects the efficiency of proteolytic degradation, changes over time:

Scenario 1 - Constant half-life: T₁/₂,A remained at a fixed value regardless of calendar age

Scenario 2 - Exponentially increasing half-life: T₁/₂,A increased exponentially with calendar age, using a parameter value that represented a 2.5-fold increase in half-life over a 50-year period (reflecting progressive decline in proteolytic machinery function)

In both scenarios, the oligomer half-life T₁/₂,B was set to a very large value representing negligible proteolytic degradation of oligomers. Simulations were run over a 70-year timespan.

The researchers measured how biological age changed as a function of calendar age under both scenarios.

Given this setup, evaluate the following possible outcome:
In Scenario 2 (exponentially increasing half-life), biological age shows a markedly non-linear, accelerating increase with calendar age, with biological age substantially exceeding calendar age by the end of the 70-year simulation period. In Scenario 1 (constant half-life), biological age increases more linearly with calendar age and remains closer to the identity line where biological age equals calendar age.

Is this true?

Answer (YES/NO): NO